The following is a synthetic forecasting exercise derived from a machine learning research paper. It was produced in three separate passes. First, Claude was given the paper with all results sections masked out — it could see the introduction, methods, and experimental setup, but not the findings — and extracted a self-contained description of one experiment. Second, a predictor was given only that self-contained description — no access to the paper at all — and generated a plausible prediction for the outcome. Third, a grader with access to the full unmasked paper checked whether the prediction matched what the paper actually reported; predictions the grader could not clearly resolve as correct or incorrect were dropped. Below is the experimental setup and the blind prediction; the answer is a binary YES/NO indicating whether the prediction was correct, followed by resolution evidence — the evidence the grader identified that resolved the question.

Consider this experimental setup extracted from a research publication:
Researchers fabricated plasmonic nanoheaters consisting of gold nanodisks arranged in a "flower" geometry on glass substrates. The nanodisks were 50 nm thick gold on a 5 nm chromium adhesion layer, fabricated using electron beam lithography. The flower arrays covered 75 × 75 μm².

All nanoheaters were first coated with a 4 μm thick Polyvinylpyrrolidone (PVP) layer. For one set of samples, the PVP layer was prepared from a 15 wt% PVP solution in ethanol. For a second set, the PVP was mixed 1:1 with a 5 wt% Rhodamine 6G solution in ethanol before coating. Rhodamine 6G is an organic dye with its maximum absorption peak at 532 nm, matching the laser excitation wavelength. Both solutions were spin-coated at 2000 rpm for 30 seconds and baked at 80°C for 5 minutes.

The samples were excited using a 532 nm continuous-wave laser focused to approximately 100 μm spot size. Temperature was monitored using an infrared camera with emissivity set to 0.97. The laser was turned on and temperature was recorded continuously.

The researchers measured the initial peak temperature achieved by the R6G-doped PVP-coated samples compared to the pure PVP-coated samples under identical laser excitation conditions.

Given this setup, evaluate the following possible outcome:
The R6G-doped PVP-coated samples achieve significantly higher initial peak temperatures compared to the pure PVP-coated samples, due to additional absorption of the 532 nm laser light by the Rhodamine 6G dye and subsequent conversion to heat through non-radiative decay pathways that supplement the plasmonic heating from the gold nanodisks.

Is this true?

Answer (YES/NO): YES